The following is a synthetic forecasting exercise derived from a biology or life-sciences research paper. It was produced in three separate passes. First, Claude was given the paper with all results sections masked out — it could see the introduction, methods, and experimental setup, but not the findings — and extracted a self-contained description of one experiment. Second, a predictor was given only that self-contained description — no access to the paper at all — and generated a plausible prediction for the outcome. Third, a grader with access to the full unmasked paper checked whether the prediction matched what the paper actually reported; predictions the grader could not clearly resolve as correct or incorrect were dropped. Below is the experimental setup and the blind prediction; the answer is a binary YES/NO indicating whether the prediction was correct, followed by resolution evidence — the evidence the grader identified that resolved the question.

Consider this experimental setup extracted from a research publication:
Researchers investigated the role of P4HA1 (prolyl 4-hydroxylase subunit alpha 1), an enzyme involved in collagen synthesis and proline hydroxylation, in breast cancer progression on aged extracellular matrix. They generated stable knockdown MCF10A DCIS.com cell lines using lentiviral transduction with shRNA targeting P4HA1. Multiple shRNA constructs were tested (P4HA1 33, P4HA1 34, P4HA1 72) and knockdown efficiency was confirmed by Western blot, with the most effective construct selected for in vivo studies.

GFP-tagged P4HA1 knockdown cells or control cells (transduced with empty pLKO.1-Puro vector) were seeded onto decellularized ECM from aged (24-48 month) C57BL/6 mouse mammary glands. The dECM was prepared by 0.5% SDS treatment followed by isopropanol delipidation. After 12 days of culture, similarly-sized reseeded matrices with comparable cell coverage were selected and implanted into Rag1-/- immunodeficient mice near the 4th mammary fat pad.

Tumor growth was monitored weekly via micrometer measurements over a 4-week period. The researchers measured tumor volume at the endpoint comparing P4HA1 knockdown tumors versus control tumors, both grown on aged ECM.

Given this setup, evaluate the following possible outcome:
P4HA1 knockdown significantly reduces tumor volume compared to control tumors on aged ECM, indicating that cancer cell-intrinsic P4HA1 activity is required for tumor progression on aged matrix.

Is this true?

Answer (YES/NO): NO